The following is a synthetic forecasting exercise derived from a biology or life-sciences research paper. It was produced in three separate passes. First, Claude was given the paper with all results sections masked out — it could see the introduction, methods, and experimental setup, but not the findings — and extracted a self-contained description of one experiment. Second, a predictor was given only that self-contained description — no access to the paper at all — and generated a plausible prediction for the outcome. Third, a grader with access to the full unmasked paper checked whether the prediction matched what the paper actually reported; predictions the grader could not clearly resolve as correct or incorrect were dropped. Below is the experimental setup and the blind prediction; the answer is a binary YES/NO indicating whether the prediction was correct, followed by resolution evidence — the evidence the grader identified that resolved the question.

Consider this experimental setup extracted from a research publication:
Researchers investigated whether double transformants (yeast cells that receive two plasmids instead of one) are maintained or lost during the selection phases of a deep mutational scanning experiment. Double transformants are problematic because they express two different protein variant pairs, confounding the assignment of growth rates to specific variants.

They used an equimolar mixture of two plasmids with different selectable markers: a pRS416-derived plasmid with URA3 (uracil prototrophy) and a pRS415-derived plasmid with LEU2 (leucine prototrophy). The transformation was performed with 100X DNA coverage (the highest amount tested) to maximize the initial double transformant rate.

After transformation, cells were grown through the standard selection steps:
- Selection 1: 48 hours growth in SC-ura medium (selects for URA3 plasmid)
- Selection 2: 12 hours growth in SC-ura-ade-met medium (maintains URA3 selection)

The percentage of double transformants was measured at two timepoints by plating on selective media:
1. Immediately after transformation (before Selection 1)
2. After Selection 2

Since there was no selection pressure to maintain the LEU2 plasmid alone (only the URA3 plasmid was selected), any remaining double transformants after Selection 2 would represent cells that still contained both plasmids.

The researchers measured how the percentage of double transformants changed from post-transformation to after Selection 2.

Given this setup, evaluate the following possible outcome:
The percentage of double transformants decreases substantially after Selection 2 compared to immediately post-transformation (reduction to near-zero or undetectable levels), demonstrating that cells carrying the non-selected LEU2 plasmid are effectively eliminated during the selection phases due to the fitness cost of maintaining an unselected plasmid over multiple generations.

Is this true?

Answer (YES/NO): NO